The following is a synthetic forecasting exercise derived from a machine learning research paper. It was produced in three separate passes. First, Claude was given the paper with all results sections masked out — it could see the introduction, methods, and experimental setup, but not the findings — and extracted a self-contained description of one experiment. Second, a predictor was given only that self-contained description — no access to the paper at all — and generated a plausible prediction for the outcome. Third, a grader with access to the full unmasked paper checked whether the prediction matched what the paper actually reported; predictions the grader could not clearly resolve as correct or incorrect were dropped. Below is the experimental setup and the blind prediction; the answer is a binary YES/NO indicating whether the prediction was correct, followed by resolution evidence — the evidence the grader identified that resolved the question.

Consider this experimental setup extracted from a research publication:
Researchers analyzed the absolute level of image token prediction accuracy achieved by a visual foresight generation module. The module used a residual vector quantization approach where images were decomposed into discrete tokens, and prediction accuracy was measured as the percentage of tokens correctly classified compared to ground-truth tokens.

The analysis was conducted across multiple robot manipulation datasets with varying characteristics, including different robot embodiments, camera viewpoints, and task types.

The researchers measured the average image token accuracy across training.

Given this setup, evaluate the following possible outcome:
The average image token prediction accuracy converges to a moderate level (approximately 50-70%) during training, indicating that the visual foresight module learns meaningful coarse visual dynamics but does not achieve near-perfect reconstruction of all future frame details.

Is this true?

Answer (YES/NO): NO